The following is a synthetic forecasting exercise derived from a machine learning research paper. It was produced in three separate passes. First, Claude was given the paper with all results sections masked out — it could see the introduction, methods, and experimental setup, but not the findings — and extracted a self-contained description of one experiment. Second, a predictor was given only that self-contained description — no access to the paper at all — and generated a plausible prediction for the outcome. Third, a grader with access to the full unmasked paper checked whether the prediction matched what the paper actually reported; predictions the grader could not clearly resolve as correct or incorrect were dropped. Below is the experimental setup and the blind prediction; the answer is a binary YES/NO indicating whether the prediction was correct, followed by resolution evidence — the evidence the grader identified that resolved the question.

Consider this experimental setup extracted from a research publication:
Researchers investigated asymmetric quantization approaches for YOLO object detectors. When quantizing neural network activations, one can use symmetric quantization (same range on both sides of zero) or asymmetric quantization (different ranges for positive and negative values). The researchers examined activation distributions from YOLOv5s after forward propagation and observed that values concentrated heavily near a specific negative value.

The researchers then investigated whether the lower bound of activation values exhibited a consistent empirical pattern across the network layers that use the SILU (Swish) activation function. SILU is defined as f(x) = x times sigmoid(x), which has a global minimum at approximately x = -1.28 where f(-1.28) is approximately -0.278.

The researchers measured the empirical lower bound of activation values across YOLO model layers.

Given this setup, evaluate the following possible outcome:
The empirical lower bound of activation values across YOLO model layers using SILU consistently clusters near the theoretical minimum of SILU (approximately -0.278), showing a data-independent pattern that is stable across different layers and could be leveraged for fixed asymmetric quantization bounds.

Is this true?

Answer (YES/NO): YES